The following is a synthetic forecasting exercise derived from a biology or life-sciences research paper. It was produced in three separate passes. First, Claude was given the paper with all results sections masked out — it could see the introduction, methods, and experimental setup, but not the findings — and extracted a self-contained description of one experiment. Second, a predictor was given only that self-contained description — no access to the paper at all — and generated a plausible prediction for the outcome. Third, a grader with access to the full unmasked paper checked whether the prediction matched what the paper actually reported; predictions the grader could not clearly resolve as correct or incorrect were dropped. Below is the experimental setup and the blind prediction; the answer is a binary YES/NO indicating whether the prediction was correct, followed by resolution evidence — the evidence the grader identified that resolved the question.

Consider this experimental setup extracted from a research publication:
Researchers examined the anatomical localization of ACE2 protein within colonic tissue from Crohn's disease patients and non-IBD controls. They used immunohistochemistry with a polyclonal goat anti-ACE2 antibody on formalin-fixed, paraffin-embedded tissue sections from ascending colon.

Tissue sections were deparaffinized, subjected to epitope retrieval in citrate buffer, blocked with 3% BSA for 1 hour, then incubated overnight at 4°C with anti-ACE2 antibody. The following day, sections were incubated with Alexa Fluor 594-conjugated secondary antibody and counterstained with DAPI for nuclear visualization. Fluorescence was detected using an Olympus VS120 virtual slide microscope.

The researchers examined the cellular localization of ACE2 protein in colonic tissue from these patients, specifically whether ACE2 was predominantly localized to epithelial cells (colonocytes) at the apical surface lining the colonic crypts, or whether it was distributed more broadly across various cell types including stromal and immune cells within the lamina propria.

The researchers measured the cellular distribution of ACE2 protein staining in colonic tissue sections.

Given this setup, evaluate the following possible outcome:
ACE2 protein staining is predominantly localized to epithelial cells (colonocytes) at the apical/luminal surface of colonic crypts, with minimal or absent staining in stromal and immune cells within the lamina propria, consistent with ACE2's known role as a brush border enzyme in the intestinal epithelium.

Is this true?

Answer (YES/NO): YES